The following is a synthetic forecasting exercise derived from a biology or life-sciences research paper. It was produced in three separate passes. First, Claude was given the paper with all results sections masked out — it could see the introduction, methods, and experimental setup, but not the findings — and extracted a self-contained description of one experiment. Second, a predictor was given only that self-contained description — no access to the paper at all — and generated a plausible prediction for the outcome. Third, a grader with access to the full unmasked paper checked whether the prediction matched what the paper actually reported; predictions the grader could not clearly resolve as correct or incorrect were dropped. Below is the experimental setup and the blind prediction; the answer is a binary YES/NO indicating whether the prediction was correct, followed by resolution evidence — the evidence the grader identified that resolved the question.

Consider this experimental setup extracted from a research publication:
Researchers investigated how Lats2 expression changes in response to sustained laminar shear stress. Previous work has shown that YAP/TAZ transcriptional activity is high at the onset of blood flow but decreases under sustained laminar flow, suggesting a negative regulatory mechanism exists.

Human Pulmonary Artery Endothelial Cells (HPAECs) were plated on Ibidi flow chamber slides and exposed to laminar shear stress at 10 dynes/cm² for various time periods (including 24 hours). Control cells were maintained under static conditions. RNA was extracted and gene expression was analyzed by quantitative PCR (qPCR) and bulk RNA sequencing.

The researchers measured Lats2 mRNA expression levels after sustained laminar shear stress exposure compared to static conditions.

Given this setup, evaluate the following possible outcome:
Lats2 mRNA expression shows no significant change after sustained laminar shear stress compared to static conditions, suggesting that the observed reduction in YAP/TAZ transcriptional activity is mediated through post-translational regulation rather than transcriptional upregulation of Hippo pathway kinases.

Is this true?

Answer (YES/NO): NO